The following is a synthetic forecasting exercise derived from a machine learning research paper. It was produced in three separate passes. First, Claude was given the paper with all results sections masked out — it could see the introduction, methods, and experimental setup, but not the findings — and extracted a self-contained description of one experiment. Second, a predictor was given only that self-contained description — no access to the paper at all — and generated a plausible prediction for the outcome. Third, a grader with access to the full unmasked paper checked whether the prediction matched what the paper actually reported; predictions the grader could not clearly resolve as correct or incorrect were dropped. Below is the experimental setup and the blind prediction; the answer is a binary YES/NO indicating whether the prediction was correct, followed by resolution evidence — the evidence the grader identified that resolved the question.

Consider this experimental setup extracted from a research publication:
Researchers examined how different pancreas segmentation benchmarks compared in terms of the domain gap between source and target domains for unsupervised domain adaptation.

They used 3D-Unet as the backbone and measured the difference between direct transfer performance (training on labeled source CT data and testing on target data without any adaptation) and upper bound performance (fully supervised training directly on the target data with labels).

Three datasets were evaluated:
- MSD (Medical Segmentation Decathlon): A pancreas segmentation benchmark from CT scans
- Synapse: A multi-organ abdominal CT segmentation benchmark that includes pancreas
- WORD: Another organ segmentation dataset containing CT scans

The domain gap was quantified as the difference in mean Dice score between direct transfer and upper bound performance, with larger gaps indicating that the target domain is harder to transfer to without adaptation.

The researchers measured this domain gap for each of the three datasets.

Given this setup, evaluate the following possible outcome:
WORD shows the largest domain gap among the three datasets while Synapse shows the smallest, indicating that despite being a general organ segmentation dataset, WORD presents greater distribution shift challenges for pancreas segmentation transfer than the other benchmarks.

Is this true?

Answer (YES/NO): YES